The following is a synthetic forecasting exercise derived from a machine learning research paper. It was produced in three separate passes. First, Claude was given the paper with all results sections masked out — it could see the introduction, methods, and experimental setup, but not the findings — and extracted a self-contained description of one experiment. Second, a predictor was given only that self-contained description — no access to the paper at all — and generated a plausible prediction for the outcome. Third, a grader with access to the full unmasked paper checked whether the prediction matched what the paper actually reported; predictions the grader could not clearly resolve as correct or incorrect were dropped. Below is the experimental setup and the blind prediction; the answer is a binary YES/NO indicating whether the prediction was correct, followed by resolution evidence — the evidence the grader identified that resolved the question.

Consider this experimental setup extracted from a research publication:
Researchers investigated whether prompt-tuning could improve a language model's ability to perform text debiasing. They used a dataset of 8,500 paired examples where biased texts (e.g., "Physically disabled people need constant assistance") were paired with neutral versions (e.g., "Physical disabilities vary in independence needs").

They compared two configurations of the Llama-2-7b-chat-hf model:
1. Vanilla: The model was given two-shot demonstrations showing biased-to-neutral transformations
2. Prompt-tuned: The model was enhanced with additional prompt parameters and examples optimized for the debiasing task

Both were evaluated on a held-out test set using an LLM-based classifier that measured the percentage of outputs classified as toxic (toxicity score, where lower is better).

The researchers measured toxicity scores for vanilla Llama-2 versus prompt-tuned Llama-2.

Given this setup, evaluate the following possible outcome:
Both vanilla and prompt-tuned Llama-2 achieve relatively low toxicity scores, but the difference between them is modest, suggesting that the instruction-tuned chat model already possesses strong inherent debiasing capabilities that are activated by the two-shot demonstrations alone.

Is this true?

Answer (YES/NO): YES